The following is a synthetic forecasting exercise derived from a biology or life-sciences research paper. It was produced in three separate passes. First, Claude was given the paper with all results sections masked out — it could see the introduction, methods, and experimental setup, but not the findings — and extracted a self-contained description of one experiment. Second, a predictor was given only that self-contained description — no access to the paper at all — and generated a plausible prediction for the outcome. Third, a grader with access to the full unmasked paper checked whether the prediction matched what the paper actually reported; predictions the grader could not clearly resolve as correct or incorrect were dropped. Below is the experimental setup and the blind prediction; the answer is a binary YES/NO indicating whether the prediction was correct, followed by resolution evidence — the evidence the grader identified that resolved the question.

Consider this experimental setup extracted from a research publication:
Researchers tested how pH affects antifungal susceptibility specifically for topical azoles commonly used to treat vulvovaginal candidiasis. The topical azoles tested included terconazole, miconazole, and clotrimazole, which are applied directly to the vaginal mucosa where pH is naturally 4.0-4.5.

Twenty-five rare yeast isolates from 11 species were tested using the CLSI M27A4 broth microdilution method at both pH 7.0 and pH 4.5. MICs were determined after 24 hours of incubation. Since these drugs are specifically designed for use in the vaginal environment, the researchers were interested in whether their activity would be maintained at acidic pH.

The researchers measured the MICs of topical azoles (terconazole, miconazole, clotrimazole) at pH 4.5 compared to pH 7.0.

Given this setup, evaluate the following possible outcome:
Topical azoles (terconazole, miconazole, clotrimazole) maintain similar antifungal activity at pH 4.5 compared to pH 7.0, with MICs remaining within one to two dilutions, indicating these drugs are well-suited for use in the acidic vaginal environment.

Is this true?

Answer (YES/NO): NO